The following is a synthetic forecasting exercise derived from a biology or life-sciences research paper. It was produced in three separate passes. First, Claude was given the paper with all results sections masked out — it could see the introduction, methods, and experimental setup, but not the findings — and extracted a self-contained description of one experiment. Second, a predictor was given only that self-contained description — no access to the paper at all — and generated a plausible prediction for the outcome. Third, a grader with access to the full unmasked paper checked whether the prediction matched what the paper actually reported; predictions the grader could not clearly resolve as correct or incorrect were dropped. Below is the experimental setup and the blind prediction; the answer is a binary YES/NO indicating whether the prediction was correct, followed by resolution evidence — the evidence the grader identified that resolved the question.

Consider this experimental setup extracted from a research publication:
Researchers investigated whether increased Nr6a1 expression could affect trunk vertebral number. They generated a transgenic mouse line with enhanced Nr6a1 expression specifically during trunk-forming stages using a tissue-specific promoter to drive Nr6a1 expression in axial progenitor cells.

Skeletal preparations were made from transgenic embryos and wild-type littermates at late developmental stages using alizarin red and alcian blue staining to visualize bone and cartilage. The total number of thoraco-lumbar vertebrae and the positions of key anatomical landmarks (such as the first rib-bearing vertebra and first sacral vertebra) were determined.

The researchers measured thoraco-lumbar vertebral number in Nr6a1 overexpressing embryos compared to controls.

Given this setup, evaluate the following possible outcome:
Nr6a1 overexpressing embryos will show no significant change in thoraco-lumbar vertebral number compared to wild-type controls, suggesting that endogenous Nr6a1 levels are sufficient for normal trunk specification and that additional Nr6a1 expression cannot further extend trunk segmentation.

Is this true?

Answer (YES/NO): NO